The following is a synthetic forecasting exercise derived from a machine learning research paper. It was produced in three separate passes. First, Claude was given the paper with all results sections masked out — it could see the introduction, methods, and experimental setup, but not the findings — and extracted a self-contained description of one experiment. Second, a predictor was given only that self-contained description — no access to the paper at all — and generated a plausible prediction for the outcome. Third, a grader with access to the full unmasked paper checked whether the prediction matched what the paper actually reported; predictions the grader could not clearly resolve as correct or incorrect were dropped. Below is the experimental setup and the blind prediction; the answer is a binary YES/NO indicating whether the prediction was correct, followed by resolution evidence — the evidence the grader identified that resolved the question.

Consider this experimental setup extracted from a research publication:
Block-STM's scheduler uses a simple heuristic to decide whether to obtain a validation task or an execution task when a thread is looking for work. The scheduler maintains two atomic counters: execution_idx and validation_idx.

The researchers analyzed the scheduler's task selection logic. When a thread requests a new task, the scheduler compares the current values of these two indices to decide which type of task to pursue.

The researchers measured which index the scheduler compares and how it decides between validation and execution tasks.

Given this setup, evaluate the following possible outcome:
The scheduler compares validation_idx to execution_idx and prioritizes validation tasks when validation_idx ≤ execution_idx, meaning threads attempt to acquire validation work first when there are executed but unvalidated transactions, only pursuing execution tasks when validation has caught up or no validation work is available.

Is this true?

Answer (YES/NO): YES